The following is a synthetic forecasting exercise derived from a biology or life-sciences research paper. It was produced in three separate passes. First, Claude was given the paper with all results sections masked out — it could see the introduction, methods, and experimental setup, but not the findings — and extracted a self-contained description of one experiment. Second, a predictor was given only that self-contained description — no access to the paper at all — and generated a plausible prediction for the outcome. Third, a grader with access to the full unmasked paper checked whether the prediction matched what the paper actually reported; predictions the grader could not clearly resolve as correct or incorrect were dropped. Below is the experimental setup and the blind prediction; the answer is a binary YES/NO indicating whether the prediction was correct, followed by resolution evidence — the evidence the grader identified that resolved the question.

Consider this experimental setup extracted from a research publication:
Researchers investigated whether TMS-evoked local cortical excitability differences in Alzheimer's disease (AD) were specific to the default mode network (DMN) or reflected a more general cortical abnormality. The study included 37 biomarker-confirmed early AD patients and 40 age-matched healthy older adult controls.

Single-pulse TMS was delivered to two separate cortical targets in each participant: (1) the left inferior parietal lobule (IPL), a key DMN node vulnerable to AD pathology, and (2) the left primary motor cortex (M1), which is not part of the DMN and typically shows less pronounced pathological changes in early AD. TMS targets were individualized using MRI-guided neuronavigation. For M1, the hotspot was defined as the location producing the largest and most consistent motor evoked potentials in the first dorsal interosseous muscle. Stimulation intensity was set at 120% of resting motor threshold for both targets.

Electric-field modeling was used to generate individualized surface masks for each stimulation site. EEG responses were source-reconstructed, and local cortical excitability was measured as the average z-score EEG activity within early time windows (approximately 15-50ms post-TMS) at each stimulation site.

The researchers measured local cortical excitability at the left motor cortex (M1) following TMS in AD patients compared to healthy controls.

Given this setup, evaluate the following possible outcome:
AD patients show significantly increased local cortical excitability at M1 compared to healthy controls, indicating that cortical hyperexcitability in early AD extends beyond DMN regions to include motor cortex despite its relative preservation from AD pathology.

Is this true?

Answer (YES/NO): NO